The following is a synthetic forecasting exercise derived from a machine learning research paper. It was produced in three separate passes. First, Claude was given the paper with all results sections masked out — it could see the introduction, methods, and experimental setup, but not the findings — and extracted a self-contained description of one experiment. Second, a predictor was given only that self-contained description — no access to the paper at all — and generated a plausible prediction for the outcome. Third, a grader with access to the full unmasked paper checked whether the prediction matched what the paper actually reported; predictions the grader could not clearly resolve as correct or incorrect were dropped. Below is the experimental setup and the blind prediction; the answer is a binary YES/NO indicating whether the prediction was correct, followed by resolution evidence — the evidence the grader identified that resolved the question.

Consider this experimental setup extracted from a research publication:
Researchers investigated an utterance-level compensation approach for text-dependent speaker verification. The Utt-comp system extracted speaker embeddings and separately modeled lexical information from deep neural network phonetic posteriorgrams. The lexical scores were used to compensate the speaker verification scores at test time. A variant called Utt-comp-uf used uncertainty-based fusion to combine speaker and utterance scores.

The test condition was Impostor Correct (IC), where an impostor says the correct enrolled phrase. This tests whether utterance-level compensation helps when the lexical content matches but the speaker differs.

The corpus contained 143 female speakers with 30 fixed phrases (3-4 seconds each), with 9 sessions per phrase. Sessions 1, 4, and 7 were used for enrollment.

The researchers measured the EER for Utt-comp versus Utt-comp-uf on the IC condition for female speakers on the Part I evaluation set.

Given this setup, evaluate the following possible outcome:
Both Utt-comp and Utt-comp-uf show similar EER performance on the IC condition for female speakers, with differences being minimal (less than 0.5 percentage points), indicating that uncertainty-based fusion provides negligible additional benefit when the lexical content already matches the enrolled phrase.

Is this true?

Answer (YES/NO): YES